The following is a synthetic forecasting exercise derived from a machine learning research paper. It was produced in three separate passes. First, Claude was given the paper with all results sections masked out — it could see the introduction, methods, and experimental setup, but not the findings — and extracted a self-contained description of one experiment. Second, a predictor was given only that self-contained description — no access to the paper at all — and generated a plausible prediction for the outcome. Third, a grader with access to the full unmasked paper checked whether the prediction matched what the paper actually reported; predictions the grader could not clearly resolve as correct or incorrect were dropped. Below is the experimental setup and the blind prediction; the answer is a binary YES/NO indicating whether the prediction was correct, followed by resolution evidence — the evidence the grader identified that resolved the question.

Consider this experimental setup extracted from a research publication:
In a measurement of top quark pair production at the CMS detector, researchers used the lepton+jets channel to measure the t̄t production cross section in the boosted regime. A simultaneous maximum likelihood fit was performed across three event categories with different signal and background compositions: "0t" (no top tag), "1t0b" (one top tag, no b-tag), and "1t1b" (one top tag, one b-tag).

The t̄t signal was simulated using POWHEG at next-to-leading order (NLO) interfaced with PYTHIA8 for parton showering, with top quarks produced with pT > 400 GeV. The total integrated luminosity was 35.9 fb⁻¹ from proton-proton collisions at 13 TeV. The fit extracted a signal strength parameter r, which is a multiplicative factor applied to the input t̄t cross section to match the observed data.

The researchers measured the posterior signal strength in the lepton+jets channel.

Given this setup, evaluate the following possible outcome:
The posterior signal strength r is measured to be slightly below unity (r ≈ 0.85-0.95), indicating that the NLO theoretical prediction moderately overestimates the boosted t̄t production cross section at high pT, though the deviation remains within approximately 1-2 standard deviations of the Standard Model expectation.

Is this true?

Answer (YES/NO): NO